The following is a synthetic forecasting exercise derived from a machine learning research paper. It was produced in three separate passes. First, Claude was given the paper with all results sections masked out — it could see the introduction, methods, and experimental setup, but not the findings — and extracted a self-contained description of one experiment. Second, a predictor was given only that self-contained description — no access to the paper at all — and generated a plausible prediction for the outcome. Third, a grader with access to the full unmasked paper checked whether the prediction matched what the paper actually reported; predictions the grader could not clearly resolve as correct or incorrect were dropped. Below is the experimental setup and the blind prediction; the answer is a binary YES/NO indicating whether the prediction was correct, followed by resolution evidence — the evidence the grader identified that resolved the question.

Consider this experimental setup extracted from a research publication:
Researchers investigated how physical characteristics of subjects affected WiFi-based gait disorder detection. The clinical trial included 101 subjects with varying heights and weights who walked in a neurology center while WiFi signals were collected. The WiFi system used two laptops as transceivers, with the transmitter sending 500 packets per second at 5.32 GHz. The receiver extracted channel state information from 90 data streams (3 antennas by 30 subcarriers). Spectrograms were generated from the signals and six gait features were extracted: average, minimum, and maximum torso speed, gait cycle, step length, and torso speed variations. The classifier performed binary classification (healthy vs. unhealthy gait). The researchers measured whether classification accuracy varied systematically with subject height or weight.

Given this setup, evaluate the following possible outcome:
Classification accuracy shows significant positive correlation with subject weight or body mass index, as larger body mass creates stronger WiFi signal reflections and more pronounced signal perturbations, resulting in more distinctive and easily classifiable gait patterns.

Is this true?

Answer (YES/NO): NO